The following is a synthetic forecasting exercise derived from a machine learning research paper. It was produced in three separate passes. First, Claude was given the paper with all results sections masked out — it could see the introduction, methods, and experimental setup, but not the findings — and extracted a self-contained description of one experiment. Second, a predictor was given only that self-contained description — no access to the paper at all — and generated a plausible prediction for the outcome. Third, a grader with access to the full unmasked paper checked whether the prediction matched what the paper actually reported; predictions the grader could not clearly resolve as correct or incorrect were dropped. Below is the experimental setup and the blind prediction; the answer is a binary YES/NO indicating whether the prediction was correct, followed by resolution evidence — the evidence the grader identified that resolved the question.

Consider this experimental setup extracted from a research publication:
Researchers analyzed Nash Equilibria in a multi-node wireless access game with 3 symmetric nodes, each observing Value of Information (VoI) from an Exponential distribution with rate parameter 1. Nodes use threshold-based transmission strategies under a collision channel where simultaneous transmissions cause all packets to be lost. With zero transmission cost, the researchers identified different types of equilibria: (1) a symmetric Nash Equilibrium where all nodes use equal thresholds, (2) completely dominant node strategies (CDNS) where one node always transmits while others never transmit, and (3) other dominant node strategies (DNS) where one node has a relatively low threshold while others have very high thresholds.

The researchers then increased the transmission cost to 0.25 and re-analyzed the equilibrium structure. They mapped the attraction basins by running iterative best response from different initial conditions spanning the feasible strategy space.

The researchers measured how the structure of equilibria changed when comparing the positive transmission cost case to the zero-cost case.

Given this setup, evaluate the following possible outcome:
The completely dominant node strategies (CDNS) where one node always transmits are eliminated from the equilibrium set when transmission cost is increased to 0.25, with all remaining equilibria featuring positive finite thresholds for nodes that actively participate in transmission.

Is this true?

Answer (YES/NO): YES